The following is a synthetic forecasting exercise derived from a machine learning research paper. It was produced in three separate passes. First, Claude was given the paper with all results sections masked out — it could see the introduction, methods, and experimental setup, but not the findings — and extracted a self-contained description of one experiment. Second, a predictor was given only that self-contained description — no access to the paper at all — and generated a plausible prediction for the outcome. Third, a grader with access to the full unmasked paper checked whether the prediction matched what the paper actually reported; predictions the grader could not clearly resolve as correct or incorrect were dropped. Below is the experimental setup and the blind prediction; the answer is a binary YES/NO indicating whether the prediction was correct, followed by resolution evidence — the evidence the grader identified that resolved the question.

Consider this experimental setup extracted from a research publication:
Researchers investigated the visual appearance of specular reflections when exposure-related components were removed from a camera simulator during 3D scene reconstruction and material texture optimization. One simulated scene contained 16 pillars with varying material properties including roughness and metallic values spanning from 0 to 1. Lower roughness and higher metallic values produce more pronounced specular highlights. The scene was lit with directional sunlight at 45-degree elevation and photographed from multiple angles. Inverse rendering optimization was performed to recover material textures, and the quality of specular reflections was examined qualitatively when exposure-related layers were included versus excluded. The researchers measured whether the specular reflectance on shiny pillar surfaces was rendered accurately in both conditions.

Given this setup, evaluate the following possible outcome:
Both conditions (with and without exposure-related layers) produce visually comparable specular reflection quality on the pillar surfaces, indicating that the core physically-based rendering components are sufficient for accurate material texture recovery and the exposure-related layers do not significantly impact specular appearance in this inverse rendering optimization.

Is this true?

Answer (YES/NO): NO